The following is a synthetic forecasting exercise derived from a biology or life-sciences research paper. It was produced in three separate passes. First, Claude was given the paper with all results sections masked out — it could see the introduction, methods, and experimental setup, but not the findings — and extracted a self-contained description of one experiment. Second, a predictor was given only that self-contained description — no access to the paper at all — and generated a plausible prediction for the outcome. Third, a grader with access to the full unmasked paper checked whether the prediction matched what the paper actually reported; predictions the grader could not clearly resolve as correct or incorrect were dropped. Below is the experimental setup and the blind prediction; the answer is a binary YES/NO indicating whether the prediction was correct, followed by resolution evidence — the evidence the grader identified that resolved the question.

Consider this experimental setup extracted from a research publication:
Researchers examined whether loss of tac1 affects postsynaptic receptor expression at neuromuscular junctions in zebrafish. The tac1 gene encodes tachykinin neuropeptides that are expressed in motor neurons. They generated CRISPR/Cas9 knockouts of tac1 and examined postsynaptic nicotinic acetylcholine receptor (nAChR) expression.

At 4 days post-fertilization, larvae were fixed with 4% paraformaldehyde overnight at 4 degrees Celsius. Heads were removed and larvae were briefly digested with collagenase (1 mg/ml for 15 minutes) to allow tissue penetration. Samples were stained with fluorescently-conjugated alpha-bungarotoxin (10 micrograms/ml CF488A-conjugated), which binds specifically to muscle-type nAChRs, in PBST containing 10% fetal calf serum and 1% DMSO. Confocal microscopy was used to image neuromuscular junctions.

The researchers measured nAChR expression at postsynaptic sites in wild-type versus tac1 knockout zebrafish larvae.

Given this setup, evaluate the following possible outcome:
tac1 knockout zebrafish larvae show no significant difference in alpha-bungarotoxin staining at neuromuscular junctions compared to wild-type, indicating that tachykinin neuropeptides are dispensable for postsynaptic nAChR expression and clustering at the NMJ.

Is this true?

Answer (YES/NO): NO